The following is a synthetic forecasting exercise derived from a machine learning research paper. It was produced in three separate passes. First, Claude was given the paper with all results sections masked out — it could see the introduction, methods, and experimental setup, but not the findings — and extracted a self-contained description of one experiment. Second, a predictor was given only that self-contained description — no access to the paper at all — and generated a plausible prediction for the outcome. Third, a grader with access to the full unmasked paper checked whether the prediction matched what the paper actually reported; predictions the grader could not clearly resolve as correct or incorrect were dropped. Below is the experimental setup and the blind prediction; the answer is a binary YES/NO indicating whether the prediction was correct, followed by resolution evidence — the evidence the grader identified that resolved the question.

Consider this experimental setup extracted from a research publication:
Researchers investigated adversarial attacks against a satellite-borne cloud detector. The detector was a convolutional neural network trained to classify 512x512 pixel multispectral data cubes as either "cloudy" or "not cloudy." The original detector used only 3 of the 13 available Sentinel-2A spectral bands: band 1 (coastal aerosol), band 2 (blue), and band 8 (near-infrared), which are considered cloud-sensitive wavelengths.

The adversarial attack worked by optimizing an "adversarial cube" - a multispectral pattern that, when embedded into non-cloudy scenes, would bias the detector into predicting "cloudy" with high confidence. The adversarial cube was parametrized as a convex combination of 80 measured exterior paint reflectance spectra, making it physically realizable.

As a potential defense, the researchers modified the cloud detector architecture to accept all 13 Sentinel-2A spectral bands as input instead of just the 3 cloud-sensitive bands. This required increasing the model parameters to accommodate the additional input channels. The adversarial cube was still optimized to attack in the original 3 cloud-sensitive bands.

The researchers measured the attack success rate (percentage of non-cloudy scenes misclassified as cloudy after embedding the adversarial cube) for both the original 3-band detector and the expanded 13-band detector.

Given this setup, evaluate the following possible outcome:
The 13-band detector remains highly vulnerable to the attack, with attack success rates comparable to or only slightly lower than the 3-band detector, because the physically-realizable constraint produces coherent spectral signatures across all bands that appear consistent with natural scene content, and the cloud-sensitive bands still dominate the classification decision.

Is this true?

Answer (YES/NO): NO